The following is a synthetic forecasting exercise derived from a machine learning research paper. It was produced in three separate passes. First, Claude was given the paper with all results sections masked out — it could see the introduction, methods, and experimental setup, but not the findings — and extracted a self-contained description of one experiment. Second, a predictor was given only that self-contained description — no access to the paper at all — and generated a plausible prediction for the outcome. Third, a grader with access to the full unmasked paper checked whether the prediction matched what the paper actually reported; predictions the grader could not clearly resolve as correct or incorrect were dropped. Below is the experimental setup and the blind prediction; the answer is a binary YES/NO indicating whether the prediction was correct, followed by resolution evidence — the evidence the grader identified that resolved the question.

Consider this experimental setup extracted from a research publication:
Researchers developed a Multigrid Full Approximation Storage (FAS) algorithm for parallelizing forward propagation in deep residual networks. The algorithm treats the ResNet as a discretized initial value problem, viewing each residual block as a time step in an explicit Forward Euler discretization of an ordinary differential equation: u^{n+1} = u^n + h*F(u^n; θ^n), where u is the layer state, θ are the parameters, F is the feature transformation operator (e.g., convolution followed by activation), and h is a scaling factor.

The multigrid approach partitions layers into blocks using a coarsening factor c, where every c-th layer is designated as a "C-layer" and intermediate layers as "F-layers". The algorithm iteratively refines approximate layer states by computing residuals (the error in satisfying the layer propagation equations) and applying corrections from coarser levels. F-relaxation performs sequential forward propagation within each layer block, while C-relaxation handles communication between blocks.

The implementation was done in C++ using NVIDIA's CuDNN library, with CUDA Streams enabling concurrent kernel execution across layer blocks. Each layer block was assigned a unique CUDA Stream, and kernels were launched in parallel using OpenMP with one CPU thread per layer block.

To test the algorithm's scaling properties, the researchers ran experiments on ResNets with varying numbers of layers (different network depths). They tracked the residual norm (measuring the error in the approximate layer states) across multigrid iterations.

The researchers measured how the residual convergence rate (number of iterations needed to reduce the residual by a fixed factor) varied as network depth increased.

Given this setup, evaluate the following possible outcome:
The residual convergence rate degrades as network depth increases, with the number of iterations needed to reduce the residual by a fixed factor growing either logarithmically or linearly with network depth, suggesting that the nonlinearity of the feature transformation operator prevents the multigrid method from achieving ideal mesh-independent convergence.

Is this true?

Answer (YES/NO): NO